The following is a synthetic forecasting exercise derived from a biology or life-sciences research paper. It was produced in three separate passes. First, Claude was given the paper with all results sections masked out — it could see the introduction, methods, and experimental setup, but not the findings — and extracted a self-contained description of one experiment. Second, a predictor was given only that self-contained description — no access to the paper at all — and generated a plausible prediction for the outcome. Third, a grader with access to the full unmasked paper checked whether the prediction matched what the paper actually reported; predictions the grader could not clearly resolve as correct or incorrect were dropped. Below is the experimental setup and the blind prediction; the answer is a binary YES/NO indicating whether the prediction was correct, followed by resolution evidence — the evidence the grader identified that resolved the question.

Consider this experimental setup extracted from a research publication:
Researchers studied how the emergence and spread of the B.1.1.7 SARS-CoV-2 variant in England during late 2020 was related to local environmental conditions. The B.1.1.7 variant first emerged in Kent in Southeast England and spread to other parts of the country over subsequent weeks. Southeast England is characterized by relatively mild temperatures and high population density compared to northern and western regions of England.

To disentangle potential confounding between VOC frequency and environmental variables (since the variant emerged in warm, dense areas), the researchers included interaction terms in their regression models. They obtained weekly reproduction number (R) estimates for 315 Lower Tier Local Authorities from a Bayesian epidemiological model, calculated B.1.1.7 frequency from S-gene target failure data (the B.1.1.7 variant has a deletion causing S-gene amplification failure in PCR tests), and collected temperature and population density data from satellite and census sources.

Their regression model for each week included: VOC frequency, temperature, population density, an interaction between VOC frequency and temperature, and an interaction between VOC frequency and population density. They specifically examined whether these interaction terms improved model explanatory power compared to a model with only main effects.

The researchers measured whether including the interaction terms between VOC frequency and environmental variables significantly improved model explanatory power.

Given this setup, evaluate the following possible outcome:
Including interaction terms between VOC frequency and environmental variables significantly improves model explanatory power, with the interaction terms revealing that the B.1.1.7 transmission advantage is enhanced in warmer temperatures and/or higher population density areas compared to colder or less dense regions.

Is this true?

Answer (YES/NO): NO